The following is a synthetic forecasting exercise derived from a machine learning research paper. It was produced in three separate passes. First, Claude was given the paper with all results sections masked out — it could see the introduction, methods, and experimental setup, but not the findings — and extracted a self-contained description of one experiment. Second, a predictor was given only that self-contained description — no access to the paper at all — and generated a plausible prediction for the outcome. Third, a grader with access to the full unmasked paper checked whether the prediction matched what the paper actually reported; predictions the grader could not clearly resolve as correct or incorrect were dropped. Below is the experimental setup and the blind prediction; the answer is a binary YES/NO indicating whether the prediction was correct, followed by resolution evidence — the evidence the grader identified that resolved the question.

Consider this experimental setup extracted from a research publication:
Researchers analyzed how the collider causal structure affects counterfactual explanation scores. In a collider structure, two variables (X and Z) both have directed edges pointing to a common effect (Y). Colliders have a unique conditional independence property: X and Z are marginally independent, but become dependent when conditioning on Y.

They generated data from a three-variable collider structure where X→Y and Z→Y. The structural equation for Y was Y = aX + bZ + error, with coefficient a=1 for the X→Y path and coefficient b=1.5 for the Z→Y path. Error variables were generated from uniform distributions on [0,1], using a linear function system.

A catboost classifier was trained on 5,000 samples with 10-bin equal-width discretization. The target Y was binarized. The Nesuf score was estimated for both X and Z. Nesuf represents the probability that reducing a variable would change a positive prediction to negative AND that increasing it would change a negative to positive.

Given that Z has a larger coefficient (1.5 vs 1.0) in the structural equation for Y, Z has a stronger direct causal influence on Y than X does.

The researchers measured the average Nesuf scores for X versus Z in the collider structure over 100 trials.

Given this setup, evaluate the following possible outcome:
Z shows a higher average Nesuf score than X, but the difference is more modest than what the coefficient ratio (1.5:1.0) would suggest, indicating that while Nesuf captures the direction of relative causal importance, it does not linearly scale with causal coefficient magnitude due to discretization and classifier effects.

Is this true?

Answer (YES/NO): NO